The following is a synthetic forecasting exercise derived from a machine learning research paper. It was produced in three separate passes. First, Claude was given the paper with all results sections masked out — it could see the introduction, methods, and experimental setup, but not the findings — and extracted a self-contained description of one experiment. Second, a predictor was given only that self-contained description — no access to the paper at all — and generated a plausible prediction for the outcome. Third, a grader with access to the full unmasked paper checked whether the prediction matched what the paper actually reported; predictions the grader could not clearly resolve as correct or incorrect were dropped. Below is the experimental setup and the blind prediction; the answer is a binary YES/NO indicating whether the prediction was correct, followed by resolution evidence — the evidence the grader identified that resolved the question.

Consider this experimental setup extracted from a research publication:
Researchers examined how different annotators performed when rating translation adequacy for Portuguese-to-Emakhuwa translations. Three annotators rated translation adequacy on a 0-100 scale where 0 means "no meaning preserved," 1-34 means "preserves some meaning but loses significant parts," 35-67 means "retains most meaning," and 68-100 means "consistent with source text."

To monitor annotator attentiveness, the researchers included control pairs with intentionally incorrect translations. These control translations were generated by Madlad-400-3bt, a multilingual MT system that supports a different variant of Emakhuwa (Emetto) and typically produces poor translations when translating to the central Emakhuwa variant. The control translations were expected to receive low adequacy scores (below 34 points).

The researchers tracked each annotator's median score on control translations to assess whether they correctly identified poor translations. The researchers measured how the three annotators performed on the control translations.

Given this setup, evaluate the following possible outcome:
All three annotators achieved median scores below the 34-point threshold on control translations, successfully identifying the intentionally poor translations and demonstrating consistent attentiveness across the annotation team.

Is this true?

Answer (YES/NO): NO